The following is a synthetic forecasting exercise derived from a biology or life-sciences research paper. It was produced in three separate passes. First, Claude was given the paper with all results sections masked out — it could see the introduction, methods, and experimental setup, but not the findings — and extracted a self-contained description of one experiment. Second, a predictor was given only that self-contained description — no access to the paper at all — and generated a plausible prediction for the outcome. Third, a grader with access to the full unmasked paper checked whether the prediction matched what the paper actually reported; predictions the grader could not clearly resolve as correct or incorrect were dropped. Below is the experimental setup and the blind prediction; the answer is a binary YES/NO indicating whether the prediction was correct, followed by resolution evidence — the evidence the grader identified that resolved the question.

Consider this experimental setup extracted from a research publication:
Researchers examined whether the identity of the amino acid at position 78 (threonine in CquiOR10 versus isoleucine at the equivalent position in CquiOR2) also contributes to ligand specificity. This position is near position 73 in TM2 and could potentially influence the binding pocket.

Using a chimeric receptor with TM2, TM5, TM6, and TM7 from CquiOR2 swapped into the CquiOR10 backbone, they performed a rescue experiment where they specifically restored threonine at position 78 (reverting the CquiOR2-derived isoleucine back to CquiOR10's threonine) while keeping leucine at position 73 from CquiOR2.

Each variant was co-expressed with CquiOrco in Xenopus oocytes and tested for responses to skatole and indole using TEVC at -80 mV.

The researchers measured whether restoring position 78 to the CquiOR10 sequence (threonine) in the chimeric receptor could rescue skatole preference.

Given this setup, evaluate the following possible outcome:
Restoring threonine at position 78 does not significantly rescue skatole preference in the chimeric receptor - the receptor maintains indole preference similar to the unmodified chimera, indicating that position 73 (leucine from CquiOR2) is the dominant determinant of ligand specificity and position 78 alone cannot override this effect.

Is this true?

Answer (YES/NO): YES